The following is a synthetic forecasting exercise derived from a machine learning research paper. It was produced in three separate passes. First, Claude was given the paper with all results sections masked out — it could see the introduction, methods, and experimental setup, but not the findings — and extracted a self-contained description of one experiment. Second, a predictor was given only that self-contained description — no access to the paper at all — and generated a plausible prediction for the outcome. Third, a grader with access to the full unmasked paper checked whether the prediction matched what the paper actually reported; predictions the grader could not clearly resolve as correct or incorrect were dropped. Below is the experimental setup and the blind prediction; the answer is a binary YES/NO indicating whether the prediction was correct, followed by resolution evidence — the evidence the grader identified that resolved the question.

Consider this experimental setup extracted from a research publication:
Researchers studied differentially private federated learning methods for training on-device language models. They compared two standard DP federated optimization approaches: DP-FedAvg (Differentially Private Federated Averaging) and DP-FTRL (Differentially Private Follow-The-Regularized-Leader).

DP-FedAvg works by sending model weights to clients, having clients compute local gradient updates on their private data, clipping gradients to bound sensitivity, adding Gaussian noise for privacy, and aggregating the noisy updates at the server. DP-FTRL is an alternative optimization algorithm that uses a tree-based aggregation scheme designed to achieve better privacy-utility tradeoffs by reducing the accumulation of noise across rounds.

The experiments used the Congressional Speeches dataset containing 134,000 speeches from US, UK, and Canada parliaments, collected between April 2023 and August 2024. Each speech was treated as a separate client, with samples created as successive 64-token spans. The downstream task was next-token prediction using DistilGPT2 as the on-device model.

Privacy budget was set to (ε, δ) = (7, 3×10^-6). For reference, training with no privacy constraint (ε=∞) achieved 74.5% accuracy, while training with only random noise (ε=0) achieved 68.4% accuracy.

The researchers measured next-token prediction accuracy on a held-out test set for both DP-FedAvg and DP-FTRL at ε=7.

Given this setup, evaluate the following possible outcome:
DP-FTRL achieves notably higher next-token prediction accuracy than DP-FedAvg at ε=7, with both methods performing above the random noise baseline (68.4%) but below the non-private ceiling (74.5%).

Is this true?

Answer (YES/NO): NO